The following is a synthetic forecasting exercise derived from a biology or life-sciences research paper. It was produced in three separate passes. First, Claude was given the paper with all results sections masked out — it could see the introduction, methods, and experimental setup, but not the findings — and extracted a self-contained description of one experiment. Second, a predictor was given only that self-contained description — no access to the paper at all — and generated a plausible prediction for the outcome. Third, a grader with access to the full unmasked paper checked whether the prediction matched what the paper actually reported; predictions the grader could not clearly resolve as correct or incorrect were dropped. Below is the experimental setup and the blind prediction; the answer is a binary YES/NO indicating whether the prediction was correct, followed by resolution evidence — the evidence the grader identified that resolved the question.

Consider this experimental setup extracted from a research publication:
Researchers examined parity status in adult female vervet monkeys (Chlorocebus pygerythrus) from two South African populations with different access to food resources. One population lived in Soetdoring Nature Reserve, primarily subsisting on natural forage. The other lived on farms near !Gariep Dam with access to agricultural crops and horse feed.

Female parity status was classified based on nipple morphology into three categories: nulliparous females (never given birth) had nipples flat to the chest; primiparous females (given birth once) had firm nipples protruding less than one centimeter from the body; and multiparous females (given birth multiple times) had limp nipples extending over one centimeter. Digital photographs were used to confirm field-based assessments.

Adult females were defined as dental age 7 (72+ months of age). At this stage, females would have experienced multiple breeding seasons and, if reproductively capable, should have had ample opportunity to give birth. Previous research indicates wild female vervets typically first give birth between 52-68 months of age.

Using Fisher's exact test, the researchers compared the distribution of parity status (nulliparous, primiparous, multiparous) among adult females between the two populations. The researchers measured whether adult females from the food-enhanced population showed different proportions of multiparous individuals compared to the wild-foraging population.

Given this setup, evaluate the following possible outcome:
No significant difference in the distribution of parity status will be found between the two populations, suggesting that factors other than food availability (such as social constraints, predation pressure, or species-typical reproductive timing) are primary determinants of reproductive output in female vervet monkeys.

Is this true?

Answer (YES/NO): YES